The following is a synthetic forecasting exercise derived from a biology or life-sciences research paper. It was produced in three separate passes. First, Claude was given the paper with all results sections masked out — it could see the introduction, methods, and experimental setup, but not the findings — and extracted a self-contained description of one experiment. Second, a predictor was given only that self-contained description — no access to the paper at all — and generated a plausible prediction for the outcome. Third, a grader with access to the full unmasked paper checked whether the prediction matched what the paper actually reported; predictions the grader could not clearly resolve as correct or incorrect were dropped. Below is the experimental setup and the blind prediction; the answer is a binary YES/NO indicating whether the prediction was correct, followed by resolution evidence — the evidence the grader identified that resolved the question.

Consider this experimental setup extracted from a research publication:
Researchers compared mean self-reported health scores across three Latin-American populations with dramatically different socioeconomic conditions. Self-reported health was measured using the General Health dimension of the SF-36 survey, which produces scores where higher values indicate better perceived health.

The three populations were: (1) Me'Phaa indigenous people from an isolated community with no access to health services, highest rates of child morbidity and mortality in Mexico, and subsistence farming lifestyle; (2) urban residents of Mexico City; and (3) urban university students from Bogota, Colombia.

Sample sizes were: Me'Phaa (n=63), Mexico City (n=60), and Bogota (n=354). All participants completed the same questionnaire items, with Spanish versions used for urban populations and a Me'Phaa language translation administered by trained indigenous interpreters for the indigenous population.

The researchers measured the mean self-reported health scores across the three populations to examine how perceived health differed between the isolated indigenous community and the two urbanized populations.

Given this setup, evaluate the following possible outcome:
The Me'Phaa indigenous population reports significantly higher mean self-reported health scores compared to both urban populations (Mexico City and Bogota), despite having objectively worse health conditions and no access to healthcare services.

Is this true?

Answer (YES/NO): NO